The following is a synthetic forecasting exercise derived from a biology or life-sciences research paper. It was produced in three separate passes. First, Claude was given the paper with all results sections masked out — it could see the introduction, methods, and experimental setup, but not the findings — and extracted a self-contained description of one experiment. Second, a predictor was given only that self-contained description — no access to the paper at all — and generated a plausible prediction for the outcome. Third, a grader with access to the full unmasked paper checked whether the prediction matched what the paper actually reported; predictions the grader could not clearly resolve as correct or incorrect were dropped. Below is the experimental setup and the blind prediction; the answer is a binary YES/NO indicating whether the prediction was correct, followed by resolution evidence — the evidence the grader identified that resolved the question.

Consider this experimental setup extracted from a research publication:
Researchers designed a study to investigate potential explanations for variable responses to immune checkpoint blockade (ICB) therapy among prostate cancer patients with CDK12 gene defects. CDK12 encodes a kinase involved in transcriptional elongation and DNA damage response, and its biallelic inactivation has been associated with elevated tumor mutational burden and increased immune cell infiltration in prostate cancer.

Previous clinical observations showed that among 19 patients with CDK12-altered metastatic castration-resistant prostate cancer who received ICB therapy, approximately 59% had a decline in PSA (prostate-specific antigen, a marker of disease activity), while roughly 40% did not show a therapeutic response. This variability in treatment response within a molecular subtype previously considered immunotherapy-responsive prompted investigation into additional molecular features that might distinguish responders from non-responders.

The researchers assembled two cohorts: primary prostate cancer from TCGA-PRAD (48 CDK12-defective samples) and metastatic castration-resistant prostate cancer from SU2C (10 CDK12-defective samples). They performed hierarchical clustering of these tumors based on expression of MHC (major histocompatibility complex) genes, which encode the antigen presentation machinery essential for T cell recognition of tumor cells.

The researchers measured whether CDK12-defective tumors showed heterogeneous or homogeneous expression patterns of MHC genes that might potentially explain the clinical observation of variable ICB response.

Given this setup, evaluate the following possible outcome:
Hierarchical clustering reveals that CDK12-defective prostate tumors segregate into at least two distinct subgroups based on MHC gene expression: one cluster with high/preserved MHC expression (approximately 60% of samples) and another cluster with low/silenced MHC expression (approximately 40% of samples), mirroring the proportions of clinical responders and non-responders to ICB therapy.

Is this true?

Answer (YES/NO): YES